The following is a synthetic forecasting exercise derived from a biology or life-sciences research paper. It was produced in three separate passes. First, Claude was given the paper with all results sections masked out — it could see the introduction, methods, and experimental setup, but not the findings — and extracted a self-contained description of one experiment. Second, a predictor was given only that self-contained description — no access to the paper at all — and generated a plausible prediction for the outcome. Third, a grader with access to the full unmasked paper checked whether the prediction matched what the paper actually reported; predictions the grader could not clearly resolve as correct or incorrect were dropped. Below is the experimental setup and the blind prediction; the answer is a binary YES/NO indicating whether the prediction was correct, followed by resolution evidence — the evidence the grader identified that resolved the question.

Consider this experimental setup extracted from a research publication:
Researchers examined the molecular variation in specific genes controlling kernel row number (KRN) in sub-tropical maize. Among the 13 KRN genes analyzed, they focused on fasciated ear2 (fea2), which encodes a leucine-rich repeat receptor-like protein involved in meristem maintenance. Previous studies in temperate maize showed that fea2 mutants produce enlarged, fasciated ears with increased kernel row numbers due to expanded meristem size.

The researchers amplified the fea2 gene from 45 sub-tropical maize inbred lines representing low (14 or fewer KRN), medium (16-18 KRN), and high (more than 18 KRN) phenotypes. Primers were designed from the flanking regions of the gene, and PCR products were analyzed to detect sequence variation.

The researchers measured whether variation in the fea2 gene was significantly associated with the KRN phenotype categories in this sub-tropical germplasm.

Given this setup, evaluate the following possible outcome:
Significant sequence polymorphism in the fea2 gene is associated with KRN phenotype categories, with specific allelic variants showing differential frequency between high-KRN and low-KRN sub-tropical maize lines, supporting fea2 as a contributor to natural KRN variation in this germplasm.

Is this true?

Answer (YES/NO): YES